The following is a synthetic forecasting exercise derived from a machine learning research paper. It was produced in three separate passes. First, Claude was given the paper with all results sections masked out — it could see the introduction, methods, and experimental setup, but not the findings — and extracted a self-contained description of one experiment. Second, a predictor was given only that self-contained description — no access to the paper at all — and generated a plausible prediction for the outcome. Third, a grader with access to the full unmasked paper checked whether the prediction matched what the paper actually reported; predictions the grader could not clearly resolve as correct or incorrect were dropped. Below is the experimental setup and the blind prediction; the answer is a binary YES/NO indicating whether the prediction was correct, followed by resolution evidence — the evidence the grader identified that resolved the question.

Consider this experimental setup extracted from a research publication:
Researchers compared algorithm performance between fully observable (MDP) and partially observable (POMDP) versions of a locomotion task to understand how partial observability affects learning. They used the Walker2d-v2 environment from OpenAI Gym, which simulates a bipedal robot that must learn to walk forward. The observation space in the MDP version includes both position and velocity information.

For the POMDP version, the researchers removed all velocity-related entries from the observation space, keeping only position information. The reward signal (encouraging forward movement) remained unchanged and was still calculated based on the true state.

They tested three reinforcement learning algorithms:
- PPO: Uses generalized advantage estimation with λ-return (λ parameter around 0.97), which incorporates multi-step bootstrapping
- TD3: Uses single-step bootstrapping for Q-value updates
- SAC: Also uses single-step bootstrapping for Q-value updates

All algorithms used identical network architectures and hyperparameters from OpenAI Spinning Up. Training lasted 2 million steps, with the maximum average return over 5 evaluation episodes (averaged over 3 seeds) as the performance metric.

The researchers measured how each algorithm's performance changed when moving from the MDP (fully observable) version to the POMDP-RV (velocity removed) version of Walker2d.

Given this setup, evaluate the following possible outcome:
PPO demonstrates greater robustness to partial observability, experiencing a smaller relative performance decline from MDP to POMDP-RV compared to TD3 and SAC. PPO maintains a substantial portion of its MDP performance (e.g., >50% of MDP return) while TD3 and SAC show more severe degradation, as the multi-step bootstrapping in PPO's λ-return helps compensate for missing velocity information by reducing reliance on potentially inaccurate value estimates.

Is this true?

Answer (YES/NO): YES